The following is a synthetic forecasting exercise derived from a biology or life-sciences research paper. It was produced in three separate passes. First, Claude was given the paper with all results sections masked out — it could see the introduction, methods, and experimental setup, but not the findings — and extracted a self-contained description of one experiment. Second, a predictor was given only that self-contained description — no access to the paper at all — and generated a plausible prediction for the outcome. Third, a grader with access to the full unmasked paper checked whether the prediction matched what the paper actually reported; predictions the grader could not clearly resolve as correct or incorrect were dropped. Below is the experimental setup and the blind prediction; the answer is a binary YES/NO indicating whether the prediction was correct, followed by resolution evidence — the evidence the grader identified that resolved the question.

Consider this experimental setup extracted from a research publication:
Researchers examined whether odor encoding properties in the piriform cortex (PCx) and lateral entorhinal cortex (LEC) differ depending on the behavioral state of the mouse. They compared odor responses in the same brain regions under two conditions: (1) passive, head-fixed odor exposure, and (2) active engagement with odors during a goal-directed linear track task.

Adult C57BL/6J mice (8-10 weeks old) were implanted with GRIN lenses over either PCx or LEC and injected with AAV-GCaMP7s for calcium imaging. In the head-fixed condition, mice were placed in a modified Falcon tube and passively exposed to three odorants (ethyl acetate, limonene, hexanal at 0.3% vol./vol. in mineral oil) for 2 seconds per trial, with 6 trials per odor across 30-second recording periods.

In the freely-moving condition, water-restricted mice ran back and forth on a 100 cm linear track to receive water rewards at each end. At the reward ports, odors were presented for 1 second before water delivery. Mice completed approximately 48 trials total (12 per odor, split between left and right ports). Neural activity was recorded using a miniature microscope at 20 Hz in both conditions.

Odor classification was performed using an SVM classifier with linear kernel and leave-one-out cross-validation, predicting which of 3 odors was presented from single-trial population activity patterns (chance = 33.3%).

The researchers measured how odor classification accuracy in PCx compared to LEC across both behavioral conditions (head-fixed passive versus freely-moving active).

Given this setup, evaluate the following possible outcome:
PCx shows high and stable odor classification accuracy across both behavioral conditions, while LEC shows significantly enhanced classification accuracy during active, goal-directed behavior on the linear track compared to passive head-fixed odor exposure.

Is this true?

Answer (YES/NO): NO